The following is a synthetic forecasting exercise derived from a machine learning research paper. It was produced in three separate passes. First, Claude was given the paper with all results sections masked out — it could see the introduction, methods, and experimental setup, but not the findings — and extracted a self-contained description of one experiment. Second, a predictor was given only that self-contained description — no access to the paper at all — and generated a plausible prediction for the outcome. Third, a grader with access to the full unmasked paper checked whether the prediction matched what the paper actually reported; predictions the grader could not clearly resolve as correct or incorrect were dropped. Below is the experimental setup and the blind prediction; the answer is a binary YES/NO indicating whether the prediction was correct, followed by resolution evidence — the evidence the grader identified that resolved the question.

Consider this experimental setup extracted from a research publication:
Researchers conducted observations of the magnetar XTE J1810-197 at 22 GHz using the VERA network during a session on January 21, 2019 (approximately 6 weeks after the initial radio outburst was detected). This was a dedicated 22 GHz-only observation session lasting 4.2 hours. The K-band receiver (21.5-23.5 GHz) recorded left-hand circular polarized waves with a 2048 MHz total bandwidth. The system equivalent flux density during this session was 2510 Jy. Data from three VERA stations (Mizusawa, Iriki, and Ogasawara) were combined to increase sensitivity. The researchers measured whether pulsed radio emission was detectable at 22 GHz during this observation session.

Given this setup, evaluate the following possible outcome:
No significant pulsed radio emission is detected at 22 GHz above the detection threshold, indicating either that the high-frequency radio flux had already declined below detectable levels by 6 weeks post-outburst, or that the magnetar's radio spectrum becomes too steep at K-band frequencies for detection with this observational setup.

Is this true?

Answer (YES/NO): YES